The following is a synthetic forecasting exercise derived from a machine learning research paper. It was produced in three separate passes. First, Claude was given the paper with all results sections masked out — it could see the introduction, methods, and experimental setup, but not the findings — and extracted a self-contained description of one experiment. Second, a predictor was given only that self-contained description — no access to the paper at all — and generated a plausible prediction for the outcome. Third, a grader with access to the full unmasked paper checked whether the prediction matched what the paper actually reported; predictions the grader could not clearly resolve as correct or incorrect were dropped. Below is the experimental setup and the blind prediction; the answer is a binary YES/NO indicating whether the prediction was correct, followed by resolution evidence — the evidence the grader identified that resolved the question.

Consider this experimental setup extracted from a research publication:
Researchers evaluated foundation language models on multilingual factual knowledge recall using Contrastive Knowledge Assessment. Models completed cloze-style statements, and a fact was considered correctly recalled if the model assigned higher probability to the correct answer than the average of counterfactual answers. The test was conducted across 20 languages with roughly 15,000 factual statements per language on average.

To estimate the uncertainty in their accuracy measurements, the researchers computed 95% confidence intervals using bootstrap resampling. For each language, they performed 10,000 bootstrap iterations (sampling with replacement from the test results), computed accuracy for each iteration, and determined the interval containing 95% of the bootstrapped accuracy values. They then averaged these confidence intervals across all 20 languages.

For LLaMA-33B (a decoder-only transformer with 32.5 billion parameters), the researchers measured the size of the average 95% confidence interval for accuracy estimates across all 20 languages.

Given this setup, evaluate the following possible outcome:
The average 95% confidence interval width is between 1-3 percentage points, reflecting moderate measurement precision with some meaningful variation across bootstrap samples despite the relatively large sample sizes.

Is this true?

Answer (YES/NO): YES